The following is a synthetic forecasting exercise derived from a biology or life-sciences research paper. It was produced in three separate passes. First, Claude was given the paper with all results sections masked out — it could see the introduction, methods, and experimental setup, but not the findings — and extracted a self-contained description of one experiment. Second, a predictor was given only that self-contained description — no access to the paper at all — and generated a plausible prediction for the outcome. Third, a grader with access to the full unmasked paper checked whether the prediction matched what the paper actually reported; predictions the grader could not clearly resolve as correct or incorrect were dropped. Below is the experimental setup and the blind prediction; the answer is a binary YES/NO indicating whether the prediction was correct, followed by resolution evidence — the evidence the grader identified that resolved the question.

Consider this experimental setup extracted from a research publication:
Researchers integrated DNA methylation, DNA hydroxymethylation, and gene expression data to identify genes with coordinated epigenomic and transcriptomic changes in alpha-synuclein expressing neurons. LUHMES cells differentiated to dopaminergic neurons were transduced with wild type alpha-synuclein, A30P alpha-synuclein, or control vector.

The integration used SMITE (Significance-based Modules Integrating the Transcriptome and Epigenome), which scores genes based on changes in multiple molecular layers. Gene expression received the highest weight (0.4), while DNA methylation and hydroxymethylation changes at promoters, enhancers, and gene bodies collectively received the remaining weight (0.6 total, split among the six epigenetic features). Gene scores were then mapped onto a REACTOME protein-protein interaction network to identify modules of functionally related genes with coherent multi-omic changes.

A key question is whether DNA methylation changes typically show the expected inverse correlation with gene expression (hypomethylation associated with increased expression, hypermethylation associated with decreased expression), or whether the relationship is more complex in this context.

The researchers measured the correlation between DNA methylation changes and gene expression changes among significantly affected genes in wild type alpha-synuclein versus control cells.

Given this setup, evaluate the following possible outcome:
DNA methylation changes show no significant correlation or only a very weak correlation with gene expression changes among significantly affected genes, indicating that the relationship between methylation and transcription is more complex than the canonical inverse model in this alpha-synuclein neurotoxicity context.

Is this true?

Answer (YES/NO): YES